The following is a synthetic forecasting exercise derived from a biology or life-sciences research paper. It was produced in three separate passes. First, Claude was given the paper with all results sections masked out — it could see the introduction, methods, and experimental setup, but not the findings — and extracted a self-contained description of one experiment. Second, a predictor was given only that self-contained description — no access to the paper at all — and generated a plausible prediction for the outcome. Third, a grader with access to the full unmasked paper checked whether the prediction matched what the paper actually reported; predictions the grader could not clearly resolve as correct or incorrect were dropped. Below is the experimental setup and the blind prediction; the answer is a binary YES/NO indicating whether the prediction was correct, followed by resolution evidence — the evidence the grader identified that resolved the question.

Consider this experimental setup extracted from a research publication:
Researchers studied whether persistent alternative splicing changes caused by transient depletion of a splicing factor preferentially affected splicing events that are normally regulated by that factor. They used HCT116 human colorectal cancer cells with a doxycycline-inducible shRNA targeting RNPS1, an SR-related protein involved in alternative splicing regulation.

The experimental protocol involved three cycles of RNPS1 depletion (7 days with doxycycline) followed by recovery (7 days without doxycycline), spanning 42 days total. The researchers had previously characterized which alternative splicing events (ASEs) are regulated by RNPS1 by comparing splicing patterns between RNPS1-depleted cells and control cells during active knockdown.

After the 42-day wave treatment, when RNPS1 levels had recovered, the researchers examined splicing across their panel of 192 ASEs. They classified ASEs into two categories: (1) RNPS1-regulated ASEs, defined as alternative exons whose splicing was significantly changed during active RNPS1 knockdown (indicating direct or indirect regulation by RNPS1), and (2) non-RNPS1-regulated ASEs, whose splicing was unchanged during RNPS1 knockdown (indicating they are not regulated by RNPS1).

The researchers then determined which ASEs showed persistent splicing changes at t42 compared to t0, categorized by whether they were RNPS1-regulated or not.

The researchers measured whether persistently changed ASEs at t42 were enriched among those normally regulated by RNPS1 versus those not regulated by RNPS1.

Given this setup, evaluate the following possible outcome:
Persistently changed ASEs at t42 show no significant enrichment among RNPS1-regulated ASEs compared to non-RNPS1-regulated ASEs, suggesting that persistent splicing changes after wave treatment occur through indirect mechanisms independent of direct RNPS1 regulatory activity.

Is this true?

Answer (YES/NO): NO